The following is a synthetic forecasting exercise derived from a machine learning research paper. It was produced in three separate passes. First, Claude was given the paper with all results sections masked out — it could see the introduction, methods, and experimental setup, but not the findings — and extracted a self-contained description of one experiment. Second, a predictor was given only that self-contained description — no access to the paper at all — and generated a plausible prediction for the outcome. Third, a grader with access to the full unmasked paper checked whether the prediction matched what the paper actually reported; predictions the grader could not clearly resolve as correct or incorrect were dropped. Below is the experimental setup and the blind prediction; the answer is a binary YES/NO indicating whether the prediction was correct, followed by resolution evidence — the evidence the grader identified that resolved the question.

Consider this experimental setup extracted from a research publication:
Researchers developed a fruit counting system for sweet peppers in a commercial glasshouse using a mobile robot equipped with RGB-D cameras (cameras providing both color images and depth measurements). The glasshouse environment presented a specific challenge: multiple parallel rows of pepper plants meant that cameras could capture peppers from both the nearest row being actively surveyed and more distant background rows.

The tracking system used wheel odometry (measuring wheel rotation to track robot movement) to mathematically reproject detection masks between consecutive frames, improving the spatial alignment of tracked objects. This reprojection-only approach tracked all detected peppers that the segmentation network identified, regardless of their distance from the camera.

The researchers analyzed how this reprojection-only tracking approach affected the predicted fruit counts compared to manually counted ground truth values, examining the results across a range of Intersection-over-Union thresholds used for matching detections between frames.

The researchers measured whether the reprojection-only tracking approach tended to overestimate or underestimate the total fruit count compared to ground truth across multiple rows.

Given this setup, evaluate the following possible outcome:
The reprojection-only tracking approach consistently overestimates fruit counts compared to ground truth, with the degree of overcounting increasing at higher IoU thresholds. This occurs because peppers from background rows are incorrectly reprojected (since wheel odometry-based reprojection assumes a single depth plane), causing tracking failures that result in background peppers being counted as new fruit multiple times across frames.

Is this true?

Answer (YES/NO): NO